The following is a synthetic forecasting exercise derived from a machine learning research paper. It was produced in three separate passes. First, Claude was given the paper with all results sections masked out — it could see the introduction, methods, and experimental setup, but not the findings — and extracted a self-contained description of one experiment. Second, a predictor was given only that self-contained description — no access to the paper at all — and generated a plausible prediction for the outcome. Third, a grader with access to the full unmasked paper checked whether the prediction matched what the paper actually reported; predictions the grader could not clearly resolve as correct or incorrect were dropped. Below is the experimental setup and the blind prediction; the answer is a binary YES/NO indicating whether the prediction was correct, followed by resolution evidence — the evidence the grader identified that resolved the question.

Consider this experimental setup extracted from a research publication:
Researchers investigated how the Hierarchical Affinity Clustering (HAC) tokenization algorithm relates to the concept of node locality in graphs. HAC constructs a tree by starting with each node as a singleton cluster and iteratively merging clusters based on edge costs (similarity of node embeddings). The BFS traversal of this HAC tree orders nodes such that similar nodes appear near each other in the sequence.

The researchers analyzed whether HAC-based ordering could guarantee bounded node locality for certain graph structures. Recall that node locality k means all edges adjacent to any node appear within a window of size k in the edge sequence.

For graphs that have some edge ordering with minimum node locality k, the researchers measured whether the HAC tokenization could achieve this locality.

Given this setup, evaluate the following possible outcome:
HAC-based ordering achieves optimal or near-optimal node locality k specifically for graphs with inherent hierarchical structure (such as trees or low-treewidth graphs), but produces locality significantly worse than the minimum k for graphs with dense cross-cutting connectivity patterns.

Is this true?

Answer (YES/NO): NO